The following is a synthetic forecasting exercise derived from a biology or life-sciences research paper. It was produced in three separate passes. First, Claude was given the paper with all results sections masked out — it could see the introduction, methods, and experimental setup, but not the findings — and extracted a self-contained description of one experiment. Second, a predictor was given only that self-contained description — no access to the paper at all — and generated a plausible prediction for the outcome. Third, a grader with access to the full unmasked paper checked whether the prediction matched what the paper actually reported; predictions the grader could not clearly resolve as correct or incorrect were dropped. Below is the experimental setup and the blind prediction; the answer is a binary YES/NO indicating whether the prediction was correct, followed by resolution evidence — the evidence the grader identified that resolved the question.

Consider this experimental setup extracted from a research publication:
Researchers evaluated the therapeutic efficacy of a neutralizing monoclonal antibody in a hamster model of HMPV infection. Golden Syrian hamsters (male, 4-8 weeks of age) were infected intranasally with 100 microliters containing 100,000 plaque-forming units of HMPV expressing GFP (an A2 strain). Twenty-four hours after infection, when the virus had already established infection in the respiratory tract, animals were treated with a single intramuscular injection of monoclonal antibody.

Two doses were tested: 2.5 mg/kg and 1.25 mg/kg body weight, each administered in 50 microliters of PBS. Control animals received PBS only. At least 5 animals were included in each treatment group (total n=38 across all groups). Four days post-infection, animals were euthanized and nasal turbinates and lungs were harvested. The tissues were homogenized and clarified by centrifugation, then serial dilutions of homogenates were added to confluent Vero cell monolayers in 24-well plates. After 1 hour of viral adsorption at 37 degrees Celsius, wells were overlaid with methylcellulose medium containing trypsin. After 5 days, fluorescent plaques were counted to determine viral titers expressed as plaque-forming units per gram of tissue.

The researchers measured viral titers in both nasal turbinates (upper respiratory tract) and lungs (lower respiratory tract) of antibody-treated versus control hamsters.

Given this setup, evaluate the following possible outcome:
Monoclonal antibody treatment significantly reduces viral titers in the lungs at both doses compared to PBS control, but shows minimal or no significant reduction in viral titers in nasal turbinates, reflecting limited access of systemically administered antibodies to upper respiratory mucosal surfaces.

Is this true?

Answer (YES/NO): NO